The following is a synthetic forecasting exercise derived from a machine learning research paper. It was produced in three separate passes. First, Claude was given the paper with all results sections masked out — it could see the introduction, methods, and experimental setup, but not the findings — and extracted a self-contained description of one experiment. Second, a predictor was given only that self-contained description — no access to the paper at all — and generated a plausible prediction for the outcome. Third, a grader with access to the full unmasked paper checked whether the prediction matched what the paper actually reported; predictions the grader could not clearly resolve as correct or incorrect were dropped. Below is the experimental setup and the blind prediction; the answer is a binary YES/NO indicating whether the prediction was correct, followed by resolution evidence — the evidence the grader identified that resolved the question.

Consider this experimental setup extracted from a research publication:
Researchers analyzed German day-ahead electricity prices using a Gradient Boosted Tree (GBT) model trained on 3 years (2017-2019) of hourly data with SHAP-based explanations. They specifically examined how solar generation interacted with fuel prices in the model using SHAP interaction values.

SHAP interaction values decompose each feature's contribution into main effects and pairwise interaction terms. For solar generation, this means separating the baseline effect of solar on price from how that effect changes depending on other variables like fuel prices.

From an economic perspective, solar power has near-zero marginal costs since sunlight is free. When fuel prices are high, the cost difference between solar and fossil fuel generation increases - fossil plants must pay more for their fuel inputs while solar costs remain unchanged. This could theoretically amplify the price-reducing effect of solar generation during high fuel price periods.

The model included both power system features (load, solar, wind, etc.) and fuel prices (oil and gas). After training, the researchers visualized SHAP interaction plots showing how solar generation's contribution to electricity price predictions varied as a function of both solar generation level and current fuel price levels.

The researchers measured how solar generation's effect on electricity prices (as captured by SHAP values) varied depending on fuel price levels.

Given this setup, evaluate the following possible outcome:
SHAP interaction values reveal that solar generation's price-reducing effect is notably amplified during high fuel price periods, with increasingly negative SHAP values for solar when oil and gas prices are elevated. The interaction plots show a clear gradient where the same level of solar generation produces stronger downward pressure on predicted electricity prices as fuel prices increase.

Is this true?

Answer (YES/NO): NO